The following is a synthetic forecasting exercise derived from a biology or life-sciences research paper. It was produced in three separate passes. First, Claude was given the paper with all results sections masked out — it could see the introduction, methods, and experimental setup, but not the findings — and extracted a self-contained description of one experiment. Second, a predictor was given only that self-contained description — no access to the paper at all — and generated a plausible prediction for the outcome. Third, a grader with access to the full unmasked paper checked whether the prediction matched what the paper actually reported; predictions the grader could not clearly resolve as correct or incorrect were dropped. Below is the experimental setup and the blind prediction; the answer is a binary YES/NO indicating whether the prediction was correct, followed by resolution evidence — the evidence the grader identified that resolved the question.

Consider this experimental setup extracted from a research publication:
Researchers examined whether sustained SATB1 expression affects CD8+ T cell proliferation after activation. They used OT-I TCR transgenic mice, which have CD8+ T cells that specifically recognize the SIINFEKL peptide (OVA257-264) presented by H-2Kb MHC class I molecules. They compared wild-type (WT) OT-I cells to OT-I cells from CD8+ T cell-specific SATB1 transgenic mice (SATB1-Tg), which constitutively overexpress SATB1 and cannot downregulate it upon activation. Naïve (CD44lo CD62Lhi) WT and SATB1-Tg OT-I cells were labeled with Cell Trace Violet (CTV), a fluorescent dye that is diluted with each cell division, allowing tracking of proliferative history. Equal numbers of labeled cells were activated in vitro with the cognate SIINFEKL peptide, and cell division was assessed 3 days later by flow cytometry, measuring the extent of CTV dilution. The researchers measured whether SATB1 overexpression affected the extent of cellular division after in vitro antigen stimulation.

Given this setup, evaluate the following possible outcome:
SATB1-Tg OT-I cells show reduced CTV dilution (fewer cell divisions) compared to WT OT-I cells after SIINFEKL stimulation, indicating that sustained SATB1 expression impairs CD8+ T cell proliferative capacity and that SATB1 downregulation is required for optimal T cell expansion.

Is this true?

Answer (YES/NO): NO